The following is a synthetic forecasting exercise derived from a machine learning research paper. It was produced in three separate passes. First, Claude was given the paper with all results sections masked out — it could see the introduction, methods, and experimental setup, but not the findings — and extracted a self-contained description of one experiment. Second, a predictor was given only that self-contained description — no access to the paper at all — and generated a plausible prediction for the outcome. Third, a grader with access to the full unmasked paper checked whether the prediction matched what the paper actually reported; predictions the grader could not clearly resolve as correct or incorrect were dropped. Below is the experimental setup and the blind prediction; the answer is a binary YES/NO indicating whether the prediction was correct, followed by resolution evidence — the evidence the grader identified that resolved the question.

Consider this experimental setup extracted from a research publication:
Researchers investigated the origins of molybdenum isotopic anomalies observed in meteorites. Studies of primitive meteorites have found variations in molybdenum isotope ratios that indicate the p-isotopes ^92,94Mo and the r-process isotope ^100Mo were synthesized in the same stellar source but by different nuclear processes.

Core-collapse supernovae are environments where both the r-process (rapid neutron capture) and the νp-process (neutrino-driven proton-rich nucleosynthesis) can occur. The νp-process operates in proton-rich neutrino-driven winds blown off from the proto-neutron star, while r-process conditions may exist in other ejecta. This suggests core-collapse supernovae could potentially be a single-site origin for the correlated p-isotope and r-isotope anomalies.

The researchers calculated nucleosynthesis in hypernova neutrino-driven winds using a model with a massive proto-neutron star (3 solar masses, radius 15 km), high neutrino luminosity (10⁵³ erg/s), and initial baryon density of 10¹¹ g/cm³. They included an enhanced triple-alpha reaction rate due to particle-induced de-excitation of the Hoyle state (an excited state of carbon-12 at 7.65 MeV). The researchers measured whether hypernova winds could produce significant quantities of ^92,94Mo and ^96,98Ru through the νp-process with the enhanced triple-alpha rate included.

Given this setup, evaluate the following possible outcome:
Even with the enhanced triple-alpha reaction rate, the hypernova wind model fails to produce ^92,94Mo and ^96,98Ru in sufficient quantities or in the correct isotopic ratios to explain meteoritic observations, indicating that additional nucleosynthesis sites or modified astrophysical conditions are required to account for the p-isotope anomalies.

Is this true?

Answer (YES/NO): NO